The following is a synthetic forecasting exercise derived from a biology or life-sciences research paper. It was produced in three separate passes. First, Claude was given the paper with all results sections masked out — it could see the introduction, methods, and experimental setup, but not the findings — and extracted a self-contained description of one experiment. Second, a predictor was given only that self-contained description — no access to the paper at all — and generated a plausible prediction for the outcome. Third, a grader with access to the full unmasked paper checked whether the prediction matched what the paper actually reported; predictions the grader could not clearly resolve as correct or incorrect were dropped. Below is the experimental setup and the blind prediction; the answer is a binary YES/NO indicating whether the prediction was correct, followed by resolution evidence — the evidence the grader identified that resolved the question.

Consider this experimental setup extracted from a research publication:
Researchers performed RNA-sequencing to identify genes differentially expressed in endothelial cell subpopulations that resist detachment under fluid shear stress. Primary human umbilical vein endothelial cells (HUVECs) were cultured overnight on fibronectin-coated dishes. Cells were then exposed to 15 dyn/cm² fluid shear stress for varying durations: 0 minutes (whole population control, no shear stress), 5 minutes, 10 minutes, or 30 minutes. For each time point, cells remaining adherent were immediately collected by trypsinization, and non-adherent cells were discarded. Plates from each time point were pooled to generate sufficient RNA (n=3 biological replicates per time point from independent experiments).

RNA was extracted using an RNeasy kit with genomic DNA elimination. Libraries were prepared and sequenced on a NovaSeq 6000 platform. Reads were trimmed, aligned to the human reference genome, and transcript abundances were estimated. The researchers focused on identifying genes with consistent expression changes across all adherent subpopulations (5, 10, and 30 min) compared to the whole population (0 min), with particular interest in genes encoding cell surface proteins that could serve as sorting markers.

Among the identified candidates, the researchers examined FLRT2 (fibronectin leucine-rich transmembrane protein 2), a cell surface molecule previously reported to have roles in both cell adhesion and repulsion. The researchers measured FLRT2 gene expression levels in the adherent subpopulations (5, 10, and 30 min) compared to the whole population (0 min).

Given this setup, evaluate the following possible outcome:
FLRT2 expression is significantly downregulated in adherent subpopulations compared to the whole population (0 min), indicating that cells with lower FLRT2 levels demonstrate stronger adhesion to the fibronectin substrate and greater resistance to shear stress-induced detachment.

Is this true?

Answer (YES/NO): YES